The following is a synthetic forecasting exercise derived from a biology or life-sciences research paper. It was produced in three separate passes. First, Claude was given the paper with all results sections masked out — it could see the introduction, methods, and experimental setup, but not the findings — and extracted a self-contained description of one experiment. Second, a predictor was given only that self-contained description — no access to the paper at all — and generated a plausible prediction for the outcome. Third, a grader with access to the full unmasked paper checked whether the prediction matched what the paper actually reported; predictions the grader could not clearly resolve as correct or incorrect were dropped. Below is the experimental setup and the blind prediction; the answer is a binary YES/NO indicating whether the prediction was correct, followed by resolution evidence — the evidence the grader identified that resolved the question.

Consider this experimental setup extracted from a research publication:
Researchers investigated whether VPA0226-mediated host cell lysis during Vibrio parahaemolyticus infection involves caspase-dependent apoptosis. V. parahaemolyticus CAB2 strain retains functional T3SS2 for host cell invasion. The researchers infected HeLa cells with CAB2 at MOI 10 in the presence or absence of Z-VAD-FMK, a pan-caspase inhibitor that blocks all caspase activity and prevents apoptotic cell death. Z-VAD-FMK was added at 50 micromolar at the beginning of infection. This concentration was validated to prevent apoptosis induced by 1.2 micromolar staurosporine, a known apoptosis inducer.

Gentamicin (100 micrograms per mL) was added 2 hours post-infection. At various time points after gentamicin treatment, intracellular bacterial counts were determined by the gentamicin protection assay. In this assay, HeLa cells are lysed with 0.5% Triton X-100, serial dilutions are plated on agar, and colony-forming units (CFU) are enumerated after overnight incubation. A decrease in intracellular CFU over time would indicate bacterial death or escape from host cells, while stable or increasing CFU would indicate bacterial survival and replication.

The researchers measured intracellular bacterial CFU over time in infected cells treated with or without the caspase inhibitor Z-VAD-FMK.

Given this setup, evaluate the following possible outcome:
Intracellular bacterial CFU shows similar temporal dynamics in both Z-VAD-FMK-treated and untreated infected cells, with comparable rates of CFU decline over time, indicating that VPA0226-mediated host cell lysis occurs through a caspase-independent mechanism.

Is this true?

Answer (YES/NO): YES